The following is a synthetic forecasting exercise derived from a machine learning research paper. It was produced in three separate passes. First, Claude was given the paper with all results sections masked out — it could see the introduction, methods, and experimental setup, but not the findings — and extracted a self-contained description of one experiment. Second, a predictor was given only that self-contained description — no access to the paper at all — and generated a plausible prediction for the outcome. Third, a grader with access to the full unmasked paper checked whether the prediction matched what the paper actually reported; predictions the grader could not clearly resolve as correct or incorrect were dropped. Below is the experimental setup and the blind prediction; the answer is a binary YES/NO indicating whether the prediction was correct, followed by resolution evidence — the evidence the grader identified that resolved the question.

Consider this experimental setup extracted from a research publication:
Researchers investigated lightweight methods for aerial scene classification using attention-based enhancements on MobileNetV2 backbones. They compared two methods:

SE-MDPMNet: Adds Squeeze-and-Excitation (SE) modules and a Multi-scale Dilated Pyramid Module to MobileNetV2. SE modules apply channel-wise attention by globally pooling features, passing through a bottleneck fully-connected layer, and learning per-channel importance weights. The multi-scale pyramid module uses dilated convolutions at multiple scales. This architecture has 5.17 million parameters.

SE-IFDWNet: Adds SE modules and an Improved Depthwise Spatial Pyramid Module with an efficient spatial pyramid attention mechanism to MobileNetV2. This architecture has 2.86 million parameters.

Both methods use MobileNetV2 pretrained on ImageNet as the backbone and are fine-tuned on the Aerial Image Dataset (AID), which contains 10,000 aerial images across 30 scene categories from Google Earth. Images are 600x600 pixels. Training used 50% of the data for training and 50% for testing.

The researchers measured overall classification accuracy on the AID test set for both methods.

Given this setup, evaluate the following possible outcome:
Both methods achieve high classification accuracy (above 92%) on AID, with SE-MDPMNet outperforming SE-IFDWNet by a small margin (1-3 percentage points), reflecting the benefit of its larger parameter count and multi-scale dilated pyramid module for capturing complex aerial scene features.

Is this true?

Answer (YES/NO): NO